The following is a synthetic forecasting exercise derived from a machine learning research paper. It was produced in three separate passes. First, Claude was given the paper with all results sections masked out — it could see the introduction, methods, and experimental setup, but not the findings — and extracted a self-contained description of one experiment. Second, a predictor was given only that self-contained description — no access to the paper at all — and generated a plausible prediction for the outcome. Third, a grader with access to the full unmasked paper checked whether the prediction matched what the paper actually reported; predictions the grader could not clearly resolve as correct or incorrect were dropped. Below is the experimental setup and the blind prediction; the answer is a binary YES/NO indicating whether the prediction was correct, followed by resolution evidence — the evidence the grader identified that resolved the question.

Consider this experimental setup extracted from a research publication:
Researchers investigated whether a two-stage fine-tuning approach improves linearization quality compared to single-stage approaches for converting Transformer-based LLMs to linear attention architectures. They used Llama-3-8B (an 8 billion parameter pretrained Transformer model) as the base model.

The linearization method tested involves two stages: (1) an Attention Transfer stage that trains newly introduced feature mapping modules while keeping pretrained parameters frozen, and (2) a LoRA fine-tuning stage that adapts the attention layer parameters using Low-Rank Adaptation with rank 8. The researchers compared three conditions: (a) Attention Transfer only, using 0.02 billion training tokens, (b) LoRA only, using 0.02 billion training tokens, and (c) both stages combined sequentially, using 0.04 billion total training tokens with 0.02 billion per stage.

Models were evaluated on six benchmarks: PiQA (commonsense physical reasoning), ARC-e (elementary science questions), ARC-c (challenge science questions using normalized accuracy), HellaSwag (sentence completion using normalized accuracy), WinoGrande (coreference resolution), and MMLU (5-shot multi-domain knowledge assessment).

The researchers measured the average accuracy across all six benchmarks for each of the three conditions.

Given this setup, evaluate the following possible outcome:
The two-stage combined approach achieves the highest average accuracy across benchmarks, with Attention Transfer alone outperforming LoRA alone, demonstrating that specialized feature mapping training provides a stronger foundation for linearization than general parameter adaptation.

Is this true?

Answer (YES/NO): YES